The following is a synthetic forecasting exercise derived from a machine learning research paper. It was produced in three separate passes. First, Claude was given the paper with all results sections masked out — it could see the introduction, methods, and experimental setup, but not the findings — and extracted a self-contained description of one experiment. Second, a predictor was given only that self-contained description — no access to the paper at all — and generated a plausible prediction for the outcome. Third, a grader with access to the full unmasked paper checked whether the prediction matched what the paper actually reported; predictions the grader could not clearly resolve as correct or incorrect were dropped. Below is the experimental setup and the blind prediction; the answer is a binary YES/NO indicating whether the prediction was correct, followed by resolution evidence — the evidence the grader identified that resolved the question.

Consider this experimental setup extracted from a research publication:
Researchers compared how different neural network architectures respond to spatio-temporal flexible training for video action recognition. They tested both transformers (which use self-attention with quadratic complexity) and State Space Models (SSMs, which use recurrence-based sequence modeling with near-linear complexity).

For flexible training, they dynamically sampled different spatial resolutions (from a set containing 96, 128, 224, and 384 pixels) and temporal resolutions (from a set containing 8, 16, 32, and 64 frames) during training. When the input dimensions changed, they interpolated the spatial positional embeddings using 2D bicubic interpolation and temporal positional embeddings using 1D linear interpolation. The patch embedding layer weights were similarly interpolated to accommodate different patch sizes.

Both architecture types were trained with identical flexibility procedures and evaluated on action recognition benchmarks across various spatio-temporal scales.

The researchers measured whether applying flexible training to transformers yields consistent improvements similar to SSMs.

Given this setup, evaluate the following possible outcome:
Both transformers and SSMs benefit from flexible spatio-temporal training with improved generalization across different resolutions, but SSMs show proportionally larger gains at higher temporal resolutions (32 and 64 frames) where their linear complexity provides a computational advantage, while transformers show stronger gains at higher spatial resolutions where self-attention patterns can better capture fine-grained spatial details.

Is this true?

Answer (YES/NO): NO